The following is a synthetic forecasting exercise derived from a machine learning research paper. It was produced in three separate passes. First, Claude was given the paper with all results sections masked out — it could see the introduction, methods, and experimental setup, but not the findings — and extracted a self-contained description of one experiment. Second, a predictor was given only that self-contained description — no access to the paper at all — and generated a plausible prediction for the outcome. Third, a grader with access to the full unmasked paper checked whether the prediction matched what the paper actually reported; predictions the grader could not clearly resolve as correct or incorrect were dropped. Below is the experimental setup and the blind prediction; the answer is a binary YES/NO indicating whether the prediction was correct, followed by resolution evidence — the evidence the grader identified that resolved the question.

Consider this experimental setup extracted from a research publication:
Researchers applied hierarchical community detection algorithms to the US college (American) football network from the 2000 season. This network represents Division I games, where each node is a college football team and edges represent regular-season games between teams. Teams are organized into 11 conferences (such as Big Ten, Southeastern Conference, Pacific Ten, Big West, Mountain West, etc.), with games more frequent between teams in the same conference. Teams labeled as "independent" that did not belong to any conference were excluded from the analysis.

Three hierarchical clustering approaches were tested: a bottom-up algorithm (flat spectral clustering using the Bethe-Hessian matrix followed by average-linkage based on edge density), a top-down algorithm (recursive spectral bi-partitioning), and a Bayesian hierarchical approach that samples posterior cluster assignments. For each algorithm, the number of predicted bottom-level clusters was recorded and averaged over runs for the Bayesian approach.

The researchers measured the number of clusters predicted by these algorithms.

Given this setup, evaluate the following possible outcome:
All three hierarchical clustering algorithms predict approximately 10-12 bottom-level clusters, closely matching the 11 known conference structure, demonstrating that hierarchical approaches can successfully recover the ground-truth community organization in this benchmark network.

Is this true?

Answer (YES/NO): YES